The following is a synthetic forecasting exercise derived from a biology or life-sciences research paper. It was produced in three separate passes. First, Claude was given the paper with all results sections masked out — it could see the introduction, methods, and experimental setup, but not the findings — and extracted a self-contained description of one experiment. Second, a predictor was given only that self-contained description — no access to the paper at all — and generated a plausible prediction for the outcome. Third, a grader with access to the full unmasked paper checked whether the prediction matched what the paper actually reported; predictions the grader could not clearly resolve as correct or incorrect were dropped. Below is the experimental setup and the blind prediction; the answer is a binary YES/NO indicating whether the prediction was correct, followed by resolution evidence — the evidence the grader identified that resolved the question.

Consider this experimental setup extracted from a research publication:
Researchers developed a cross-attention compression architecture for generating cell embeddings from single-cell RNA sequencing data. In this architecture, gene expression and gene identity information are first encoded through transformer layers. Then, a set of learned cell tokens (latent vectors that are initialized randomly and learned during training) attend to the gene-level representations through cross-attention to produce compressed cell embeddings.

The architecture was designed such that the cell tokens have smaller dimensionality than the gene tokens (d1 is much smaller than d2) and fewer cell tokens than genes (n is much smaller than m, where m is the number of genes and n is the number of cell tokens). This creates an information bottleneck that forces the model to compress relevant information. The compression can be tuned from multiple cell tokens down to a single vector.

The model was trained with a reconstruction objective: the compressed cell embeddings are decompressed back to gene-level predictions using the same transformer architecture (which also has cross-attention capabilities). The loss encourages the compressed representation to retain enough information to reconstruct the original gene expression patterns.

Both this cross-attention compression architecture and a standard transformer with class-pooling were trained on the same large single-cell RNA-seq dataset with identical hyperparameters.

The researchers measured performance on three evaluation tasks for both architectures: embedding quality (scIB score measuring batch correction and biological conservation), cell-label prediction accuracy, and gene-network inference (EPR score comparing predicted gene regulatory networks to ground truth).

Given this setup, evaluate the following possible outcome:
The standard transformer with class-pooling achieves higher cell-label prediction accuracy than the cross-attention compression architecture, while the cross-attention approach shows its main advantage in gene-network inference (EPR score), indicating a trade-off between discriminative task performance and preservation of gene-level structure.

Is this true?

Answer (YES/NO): NO